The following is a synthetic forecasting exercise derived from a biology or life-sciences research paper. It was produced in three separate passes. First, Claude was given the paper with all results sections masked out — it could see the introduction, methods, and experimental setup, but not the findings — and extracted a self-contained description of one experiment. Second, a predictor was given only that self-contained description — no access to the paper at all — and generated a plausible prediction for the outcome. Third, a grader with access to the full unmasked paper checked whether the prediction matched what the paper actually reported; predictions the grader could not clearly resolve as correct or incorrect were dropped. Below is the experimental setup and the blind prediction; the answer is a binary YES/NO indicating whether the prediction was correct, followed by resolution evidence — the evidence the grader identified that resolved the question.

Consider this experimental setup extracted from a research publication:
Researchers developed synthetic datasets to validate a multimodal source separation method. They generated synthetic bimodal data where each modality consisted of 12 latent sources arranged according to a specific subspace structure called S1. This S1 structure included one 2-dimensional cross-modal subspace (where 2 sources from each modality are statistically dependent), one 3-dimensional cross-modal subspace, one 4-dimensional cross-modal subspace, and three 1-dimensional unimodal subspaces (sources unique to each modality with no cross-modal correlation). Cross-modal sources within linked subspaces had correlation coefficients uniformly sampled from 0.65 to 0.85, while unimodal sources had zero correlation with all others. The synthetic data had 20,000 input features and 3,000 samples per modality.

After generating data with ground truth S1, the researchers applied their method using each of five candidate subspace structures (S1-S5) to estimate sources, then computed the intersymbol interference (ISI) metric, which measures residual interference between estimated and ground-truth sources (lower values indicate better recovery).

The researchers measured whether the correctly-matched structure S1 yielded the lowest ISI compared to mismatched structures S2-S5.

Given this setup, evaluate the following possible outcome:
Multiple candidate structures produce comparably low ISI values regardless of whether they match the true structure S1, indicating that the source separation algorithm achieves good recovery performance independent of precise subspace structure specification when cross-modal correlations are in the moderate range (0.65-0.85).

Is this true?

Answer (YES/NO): NO